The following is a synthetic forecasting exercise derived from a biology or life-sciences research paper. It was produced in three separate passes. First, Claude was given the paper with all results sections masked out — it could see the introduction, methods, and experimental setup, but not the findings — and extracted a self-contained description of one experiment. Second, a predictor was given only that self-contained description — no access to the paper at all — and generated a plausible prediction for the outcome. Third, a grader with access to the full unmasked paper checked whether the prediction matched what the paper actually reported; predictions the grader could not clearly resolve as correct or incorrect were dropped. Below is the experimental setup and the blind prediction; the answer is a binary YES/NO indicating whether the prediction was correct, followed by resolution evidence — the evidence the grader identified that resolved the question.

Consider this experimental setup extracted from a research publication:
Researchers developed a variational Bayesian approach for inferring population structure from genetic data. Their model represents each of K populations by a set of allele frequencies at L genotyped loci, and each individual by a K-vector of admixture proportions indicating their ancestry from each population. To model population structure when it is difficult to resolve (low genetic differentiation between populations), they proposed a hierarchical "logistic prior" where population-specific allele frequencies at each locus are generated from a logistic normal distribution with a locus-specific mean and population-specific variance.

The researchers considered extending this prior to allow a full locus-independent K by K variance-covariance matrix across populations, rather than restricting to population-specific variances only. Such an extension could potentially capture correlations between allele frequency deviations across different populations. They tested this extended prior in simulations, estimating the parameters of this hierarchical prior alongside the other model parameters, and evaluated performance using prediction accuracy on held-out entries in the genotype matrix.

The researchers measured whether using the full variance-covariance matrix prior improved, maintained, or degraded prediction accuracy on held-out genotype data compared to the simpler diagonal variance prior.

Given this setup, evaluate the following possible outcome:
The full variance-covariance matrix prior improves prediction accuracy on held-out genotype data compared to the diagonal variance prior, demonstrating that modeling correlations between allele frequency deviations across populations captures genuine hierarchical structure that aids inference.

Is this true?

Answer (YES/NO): NO